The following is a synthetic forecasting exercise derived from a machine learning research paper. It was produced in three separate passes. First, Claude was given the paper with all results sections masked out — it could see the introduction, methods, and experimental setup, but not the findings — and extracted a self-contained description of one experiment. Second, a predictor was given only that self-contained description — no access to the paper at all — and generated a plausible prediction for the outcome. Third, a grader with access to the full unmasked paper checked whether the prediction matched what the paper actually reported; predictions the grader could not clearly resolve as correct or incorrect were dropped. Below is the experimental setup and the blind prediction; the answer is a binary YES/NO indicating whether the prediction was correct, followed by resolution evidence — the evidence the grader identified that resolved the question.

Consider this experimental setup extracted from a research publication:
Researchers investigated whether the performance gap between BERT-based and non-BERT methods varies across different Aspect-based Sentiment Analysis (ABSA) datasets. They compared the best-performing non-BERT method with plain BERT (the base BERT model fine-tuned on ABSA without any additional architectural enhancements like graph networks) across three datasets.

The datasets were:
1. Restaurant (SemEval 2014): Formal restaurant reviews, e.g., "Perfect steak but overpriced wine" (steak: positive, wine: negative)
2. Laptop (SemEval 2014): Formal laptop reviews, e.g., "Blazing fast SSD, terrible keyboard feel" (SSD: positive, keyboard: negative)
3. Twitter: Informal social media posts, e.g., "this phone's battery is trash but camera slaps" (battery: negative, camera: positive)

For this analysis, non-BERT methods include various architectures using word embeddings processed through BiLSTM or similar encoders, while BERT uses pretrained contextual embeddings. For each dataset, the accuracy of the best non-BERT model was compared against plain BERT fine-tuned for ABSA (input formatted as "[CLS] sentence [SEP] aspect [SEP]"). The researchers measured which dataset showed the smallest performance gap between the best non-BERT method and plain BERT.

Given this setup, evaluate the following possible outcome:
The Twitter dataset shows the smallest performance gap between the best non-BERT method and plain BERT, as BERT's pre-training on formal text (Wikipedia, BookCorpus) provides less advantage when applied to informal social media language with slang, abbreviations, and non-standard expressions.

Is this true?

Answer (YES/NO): YES